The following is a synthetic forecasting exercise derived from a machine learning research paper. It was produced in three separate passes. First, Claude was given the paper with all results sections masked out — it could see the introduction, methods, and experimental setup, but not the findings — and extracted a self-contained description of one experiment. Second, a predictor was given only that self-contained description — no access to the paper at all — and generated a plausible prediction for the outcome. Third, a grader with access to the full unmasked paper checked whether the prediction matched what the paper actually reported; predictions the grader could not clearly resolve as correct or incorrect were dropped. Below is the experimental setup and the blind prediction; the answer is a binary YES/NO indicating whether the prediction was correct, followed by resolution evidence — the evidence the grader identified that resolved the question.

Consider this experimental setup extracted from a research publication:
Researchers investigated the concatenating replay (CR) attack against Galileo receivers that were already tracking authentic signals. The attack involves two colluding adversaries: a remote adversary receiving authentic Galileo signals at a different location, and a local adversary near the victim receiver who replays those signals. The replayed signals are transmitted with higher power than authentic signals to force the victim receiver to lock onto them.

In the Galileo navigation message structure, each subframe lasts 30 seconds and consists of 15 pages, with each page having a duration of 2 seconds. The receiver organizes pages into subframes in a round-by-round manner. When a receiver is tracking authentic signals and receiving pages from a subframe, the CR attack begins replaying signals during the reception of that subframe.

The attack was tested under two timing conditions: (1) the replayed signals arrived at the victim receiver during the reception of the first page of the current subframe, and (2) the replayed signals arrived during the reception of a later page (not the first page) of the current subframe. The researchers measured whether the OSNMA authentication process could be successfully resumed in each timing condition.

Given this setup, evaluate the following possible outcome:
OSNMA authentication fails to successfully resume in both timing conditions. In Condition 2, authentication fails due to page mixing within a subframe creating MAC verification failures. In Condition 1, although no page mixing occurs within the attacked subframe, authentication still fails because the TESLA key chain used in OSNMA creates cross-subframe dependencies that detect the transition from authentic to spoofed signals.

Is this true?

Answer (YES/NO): NO